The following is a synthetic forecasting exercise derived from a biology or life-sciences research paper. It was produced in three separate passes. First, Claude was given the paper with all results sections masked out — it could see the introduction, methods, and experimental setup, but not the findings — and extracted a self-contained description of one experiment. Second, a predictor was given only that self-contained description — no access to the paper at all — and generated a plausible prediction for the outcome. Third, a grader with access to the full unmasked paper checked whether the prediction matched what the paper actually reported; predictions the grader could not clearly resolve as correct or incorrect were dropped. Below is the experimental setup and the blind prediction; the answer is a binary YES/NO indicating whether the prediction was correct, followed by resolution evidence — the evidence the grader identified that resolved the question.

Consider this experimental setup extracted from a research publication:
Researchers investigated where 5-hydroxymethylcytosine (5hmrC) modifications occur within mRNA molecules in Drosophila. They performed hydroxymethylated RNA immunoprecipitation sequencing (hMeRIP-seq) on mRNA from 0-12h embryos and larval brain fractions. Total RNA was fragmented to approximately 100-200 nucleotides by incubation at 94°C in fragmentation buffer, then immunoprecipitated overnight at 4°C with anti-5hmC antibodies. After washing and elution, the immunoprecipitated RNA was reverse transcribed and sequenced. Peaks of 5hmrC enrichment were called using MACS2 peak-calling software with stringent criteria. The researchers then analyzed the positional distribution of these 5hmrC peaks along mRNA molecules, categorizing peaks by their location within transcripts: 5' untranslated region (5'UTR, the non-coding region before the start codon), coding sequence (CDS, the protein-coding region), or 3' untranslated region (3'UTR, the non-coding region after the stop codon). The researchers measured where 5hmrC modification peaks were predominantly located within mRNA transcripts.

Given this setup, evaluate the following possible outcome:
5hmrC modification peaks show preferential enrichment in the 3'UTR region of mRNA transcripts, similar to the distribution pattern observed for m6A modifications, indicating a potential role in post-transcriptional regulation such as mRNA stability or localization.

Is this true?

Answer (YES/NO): NO